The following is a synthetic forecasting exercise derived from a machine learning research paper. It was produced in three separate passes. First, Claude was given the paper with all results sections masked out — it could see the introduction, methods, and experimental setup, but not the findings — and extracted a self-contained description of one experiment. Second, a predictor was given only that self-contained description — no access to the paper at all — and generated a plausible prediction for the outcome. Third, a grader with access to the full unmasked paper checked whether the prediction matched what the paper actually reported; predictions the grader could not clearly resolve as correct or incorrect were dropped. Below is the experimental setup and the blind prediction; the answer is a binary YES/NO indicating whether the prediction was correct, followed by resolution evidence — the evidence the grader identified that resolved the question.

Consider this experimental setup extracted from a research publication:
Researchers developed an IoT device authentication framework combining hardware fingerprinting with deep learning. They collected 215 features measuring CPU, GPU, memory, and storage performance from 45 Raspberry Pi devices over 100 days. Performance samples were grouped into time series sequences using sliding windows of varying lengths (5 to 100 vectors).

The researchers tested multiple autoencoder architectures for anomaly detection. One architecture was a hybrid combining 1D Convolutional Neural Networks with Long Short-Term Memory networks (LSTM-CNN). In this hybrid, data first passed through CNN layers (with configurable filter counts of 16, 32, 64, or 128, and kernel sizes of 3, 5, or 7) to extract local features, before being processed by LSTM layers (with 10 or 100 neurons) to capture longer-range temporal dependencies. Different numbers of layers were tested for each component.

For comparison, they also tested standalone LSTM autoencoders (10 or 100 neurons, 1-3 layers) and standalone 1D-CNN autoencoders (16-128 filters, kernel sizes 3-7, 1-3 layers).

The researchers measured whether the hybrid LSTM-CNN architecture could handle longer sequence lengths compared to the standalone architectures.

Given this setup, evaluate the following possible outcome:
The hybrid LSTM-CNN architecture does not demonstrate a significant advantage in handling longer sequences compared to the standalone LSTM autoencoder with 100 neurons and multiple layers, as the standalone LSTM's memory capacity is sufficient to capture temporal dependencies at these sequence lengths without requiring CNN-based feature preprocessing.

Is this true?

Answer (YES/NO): NO